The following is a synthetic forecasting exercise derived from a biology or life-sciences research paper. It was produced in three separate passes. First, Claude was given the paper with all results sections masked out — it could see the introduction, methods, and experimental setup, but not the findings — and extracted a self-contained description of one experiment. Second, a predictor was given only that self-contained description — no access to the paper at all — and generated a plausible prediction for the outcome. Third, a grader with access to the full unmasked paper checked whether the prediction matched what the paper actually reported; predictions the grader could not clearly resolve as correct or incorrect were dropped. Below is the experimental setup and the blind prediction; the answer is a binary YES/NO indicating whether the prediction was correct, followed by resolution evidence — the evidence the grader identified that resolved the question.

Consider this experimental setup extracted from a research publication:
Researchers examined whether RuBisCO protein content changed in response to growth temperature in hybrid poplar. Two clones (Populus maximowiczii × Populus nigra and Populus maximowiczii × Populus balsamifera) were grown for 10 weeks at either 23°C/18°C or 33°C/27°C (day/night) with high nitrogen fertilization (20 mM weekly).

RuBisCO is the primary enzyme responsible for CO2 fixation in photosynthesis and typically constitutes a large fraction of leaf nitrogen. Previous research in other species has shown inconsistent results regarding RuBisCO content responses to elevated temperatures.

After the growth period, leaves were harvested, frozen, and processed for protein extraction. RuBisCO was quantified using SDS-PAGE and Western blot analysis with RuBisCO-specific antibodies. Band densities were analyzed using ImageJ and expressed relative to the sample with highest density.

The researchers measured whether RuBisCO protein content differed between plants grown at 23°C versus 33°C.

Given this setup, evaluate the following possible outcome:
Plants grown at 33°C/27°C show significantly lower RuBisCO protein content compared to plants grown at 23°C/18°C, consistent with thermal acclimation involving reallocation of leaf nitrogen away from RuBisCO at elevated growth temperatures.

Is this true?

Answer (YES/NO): NO